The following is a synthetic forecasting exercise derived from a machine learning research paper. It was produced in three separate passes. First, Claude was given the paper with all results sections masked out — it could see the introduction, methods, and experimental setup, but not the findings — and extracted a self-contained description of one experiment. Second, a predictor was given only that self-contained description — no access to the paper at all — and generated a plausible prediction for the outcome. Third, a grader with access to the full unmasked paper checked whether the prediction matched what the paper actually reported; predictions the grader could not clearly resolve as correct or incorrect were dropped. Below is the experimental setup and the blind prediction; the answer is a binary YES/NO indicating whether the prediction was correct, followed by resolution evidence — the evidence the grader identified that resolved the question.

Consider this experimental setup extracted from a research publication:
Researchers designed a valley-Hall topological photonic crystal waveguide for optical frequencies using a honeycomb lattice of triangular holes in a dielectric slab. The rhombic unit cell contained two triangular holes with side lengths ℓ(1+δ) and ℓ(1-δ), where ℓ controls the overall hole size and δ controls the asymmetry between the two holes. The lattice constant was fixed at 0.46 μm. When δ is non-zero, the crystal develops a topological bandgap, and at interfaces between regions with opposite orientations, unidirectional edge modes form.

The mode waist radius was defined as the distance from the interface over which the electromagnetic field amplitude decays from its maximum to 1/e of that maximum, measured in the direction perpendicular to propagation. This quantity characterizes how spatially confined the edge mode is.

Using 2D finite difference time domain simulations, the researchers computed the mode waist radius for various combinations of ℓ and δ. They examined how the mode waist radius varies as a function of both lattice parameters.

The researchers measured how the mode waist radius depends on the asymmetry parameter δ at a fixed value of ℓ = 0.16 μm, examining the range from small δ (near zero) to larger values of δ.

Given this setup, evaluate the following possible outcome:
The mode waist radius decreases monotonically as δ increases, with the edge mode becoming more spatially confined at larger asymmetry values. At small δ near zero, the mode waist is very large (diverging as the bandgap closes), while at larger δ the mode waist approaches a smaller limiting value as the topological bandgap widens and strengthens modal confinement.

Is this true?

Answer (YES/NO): YES